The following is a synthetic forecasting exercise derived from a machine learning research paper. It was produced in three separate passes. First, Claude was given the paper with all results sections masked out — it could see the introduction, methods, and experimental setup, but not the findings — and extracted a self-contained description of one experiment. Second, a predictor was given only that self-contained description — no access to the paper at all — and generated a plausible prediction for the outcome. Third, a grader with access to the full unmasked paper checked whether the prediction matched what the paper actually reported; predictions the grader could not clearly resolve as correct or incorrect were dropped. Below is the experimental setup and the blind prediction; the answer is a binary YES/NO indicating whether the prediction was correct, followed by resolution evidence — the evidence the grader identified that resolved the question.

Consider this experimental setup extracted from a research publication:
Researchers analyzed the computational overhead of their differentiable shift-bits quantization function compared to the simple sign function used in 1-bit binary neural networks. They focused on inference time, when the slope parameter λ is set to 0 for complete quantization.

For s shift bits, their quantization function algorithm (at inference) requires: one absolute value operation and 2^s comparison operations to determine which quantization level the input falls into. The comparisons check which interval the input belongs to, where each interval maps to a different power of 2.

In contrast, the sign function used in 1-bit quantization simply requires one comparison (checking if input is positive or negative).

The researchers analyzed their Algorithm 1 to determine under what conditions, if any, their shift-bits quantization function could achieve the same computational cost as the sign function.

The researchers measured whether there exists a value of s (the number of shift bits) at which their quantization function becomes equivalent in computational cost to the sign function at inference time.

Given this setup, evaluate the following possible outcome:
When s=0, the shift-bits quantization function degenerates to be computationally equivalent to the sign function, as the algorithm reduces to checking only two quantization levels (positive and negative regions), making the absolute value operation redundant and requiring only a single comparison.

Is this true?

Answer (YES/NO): YES